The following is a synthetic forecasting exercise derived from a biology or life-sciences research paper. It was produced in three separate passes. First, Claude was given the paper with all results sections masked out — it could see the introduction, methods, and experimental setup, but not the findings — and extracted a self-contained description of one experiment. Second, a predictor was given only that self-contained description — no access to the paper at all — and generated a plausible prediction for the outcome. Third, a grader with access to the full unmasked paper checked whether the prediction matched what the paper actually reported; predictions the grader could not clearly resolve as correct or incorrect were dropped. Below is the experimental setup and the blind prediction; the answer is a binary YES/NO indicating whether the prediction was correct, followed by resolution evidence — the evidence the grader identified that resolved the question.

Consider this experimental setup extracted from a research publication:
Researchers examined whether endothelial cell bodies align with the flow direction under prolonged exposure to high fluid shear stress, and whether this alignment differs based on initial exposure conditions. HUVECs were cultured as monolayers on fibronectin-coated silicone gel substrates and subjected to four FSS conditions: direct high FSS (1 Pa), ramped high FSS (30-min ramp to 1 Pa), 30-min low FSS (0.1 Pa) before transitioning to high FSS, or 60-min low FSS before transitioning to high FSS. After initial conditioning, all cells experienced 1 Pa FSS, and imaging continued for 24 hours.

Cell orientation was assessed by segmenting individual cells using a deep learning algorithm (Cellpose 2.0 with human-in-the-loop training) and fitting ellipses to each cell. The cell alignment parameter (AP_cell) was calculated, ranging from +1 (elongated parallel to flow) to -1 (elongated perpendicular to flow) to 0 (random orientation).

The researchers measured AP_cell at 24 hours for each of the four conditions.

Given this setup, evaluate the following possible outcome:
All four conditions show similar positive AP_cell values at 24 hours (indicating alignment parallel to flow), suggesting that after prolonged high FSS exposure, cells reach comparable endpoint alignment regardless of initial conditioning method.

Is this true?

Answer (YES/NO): NO